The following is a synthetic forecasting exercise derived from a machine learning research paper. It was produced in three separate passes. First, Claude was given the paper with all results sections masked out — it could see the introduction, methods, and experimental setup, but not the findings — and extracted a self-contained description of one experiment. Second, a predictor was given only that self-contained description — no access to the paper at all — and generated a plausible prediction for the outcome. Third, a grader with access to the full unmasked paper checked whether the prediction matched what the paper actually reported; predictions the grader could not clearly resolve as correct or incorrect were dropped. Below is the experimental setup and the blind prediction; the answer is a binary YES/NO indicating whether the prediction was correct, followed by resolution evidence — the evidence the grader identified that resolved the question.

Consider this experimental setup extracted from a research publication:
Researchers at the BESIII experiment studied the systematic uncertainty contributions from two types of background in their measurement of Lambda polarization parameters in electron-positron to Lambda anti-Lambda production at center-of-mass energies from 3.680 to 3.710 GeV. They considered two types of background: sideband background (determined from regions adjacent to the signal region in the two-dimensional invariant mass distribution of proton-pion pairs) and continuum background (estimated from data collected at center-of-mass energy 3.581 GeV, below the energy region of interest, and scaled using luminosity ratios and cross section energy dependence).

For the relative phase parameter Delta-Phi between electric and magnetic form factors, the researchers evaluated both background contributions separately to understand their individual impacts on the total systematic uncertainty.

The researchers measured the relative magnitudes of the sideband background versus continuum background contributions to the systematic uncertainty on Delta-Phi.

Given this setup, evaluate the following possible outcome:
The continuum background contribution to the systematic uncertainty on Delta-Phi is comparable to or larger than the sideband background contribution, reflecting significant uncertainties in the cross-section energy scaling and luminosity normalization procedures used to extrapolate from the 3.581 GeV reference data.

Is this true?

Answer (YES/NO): NO